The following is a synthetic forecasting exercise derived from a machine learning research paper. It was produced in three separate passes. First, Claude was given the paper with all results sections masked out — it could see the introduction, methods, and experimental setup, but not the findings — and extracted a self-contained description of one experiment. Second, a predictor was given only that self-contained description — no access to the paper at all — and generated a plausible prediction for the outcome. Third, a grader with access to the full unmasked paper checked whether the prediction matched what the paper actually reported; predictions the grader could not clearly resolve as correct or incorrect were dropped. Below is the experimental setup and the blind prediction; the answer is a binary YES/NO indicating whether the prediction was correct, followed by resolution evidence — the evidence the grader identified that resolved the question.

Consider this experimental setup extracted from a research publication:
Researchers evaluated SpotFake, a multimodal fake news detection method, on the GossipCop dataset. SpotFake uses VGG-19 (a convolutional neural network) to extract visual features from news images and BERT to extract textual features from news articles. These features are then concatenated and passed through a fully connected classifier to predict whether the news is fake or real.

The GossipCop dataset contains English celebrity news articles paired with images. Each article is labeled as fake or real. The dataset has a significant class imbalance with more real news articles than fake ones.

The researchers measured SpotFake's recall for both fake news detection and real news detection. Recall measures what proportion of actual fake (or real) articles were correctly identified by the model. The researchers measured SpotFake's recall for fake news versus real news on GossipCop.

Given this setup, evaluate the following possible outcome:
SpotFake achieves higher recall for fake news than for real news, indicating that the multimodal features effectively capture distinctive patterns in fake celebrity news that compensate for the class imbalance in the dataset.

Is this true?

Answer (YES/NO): NO